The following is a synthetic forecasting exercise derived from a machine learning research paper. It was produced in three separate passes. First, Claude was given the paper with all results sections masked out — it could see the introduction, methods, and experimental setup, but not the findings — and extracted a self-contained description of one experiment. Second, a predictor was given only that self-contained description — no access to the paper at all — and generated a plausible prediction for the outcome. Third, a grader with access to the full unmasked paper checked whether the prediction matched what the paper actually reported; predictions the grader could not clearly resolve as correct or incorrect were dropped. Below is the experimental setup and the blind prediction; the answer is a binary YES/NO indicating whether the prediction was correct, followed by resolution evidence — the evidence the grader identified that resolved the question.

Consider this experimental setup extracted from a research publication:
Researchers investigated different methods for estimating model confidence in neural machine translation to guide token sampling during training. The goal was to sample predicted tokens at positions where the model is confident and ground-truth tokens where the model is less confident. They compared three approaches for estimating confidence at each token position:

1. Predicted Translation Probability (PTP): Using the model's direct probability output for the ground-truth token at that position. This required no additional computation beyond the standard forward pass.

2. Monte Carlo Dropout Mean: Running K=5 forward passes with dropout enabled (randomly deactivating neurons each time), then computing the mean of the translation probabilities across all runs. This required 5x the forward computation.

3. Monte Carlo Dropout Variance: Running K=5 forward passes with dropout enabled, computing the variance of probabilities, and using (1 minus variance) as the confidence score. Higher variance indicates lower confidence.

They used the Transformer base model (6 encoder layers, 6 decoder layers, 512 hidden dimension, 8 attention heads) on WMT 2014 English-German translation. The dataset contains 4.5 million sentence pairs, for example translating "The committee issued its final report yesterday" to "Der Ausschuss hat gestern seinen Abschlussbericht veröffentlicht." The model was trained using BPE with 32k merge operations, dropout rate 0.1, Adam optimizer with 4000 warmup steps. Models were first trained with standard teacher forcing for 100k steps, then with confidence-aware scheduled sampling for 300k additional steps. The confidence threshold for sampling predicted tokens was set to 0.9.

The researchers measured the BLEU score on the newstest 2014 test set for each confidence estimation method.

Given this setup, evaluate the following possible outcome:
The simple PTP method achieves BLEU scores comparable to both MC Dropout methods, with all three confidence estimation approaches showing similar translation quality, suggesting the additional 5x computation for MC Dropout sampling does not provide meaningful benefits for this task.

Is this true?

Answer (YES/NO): YES